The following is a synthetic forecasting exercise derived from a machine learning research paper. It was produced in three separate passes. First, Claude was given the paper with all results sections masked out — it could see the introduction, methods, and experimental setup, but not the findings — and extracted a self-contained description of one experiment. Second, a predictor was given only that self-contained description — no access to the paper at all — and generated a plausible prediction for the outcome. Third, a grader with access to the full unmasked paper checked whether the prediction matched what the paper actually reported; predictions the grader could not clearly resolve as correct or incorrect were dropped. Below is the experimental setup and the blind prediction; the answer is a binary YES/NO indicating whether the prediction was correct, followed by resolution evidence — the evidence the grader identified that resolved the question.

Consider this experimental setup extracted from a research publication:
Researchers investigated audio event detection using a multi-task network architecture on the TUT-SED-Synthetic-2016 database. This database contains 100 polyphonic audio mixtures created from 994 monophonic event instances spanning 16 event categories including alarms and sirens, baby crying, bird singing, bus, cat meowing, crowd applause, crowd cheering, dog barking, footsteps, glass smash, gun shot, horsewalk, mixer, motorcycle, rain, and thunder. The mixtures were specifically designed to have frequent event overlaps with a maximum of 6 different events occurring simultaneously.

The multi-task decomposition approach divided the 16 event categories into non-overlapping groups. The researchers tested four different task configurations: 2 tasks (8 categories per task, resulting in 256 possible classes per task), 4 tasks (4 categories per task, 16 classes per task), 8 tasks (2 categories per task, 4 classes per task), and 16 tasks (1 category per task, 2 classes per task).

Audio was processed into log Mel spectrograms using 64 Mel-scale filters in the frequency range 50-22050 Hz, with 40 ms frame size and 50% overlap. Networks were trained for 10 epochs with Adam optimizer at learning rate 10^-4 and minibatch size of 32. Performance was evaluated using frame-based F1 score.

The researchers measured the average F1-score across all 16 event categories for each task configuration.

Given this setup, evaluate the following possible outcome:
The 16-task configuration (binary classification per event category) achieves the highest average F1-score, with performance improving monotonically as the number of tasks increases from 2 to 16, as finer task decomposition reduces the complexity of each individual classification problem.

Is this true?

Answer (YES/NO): YES